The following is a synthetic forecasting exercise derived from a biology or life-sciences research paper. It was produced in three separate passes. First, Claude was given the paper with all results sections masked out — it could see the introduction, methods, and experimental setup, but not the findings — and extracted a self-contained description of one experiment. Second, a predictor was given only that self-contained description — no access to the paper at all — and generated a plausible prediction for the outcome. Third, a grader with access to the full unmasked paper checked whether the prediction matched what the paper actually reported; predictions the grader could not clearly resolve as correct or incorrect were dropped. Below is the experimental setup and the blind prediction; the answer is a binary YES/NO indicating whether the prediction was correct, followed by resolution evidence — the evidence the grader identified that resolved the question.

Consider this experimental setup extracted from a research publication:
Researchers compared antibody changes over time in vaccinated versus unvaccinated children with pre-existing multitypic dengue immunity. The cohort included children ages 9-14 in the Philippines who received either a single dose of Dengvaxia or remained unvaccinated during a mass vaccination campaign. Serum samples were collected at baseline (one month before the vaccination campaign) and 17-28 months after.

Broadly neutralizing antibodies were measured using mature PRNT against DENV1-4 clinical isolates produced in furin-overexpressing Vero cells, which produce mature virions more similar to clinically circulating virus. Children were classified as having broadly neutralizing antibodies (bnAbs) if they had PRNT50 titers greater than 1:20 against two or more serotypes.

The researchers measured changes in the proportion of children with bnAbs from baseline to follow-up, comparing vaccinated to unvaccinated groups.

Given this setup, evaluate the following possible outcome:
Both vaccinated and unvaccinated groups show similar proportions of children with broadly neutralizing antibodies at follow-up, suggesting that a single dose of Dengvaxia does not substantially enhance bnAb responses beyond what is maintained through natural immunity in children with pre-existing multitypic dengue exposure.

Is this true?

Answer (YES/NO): NO